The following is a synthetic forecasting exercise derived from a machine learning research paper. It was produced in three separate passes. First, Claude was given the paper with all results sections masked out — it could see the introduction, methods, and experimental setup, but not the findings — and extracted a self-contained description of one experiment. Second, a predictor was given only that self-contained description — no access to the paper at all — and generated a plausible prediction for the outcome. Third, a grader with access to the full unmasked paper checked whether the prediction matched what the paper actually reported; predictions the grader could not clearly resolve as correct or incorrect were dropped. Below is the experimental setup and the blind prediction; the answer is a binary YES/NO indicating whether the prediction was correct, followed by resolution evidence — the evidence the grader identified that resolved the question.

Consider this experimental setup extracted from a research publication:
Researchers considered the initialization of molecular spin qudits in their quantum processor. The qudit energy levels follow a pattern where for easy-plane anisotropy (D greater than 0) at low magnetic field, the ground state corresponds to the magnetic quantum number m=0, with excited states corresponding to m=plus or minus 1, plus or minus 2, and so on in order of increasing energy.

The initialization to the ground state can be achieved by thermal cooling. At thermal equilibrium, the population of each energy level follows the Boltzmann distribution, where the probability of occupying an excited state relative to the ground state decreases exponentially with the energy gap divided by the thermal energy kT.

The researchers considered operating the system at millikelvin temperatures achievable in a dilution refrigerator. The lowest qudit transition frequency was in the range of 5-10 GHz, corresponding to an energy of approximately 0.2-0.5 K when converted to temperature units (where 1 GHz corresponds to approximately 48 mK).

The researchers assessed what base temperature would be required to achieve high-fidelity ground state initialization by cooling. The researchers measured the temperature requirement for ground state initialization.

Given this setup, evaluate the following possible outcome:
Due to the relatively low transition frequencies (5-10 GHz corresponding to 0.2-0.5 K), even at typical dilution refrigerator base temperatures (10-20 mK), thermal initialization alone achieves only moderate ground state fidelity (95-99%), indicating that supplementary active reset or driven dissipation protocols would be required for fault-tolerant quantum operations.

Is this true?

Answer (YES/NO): NO